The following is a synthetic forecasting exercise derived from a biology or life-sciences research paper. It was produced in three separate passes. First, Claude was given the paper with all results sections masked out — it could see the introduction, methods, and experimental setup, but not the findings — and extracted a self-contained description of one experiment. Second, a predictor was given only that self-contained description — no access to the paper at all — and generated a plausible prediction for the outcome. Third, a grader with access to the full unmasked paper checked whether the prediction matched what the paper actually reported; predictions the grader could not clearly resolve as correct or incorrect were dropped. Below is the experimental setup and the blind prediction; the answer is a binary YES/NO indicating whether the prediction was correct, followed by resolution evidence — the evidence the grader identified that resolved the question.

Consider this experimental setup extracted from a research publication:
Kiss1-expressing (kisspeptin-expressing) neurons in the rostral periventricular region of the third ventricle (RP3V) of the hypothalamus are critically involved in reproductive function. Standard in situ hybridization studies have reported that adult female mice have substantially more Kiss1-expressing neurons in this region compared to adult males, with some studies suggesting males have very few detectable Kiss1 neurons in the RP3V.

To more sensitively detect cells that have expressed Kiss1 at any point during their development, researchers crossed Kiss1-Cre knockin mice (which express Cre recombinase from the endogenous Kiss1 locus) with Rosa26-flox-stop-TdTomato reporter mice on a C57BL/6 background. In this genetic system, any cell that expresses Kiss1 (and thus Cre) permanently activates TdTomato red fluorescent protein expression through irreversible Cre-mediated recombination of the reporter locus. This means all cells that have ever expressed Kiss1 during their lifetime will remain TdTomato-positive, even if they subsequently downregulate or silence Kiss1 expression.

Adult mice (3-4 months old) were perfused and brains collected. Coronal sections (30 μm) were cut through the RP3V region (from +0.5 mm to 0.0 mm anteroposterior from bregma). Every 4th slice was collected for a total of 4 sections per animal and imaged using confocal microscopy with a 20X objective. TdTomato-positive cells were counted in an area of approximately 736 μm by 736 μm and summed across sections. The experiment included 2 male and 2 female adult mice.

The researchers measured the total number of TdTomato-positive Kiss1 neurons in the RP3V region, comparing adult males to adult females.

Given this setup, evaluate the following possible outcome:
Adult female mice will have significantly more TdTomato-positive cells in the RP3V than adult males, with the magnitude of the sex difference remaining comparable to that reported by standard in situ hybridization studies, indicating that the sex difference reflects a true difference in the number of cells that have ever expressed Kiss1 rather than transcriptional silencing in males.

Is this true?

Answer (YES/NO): NO